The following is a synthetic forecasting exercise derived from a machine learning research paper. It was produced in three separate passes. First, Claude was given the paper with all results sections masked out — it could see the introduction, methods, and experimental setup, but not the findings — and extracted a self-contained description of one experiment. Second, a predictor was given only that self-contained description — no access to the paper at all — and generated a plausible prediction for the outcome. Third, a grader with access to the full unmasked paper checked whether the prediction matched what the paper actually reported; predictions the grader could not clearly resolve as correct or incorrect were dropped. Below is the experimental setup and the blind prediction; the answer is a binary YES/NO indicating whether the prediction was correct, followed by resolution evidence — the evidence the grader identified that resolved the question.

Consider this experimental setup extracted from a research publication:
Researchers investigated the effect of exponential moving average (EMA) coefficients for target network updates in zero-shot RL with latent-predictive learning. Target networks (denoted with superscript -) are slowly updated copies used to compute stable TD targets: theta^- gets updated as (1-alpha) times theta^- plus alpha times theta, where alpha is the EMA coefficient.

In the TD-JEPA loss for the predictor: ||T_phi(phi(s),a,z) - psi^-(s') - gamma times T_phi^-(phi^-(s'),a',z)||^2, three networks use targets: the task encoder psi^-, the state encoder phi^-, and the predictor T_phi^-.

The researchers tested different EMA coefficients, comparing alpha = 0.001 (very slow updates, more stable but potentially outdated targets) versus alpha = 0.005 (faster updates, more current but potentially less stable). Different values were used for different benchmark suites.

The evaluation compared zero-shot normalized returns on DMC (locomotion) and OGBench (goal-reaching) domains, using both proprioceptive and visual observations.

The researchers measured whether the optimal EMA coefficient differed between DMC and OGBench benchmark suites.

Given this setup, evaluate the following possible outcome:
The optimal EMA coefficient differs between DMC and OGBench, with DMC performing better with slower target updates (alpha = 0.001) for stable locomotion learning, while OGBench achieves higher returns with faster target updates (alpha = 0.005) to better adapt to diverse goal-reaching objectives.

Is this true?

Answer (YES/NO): YES